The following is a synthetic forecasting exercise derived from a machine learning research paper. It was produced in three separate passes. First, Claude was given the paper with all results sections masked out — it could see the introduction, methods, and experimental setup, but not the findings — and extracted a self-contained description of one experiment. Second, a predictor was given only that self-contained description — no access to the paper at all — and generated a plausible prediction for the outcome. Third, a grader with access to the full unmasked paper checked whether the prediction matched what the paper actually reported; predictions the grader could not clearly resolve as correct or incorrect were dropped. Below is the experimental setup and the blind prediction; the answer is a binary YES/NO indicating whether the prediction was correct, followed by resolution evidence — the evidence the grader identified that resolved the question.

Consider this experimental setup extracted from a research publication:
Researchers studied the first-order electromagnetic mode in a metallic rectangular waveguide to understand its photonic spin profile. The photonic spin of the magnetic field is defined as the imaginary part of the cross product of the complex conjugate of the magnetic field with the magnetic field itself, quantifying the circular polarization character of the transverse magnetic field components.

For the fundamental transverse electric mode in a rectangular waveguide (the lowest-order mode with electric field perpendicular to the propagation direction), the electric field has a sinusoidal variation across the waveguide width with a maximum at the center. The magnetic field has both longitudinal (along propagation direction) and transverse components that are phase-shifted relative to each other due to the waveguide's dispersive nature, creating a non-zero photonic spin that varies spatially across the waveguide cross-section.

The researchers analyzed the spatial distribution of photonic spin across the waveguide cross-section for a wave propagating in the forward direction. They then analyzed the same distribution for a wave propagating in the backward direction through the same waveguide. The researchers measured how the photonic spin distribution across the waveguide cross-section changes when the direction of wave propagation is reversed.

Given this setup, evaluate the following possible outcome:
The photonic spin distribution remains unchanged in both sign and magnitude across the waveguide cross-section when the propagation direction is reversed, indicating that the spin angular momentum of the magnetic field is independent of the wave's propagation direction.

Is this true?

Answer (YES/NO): NO